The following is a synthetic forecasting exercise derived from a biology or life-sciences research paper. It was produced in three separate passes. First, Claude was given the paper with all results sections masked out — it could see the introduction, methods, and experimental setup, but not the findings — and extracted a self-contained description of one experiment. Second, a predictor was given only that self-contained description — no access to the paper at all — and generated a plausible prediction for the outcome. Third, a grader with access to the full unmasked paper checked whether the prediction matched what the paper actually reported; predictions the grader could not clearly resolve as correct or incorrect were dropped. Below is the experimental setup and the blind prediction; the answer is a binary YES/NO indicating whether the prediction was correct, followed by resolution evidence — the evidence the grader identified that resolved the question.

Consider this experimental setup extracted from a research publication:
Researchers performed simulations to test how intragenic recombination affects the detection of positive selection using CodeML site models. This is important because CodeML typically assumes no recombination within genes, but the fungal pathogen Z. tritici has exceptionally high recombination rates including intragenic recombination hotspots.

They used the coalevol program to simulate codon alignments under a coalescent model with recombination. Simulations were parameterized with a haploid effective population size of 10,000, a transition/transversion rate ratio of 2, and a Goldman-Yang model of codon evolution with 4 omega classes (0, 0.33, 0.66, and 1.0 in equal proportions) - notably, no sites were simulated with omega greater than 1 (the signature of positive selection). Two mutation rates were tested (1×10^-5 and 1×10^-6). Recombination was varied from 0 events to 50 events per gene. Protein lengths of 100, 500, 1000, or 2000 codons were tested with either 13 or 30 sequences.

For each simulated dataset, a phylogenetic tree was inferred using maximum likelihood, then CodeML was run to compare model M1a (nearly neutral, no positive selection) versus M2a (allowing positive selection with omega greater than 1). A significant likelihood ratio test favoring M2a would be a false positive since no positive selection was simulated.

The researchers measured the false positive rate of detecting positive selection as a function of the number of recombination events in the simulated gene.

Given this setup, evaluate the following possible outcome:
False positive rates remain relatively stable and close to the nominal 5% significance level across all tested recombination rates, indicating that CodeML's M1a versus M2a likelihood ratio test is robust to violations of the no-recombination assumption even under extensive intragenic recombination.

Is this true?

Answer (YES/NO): NO